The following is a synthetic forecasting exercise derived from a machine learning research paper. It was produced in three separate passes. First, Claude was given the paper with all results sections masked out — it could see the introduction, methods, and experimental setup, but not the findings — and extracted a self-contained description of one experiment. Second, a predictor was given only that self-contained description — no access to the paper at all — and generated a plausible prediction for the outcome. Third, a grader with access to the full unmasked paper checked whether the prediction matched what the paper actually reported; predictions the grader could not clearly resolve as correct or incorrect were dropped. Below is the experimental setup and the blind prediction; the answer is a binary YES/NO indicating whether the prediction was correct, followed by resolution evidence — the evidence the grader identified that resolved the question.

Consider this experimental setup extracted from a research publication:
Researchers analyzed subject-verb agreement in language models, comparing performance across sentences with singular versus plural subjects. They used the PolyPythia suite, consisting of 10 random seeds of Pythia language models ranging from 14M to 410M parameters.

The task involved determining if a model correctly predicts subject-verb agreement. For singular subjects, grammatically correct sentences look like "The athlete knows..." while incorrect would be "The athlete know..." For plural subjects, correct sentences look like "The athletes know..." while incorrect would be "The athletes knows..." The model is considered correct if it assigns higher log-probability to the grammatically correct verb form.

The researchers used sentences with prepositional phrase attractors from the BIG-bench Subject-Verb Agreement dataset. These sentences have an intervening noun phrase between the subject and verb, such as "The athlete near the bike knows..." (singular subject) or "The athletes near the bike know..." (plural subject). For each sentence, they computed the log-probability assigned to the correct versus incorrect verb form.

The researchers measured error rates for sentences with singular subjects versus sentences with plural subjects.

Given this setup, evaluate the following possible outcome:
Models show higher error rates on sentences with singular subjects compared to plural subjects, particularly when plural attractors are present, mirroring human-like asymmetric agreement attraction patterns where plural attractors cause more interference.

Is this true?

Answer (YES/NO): NO